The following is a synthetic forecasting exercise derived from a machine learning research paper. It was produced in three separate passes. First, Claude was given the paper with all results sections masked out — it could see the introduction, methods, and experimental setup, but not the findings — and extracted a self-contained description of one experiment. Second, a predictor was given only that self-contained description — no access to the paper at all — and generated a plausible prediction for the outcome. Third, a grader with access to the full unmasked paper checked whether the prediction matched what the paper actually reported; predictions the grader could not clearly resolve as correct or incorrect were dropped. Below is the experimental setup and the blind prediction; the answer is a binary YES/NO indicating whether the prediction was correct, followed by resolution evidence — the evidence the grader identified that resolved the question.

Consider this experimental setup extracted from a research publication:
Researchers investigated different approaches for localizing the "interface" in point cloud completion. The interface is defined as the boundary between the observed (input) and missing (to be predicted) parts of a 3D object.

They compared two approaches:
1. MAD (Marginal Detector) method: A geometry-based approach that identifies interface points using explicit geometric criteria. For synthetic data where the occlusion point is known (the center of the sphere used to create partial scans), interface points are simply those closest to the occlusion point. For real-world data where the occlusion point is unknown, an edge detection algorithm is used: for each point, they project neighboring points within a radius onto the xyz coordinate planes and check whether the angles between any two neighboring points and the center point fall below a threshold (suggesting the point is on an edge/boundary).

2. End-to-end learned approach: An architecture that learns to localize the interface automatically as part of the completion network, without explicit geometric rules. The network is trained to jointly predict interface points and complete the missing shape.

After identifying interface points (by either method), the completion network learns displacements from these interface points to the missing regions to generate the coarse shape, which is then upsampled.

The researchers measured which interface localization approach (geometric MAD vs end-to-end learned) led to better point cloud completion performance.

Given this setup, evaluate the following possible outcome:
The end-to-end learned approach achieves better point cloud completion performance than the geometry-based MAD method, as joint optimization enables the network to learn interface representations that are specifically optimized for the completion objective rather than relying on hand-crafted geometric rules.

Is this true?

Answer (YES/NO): NO